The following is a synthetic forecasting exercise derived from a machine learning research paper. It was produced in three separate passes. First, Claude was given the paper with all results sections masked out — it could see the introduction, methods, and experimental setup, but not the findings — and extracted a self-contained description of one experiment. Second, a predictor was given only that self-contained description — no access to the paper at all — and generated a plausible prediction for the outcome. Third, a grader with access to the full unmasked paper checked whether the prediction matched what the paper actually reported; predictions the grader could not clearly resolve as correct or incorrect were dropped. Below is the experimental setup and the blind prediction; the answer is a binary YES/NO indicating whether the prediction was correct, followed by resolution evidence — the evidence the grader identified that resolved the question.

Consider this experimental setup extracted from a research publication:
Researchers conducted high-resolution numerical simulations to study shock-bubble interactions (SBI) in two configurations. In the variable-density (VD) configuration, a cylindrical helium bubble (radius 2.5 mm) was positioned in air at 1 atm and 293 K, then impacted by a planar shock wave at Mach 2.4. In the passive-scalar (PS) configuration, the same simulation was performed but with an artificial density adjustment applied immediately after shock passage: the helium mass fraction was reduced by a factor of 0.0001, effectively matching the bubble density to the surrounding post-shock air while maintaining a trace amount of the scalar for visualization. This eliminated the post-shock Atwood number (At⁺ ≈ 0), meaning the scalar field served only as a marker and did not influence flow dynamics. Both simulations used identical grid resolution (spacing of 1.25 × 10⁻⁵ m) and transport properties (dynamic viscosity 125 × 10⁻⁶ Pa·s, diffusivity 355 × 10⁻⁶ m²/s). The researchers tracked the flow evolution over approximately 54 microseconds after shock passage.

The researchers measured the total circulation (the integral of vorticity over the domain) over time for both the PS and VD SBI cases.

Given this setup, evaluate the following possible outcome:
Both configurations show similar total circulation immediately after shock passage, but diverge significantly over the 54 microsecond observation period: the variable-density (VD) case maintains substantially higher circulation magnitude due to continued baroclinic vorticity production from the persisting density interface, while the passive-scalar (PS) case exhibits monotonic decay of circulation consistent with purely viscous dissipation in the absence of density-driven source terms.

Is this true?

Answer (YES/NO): NO